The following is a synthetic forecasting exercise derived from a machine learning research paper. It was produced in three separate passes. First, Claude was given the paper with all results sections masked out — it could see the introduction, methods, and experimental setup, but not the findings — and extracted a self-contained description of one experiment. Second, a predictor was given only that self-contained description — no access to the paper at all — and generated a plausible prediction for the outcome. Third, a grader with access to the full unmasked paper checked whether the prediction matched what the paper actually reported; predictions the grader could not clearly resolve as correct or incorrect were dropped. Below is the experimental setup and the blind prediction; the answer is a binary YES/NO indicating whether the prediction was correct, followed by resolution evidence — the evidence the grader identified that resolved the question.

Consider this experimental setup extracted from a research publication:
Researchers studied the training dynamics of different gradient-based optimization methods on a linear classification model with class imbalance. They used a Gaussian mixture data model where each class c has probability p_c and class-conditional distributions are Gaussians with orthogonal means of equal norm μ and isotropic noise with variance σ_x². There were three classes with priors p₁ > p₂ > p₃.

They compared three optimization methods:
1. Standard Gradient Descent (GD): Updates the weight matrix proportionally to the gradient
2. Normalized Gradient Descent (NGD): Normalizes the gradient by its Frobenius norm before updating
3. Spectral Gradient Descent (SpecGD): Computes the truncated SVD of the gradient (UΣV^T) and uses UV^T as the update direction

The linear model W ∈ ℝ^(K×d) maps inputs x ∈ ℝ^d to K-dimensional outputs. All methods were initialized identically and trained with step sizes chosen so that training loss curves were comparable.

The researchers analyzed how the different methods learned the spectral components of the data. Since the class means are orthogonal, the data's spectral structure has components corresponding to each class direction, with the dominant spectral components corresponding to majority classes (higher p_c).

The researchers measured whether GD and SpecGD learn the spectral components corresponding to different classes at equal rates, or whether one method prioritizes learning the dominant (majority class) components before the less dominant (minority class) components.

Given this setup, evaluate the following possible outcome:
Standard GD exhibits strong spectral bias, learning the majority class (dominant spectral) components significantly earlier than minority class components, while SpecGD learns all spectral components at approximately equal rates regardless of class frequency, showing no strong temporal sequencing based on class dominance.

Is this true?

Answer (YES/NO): YES